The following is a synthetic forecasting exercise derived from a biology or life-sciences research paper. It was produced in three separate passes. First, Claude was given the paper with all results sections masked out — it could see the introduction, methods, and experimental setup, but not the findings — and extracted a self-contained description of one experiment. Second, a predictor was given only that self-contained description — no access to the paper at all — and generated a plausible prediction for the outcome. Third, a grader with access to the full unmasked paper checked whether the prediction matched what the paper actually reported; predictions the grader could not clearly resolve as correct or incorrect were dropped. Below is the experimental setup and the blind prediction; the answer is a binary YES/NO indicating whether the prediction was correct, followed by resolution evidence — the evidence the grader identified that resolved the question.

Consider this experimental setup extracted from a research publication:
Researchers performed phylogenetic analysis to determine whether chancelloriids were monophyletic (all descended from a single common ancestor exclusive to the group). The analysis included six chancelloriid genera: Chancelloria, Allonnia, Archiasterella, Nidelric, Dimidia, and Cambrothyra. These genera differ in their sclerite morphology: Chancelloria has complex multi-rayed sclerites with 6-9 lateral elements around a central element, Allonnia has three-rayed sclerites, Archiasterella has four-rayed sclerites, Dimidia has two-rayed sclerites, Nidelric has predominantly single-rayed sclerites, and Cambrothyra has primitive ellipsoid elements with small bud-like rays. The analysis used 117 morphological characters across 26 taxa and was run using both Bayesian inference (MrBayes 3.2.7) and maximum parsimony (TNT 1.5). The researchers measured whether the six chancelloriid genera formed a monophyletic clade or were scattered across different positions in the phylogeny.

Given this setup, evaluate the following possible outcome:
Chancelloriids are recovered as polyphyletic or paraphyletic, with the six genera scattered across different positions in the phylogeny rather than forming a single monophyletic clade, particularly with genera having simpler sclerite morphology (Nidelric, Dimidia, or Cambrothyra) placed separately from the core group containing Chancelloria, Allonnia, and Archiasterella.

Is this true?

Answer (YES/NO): NO